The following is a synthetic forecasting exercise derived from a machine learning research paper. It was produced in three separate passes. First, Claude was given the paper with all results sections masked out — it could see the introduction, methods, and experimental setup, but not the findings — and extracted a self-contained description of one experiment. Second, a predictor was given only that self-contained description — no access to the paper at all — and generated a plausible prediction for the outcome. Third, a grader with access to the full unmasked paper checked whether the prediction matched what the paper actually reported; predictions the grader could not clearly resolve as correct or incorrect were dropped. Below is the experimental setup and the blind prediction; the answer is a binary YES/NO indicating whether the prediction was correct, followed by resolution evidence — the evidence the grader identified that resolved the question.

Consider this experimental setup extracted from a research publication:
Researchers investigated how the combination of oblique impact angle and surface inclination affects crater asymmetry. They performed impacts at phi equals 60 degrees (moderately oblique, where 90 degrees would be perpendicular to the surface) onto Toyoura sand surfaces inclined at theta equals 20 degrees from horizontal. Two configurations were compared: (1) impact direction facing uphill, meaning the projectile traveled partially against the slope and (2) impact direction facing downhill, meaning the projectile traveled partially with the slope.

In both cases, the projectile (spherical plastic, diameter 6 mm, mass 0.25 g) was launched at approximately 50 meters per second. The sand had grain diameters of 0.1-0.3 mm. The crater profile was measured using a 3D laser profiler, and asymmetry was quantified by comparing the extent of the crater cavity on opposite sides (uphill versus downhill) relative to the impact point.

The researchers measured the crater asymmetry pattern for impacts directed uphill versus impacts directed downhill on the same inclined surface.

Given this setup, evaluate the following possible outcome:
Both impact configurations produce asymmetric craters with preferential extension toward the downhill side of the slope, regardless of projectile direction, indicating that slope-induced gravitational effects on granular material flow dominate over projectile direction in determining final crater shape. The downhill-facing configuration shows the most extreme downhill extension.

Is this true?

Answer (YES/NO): NO